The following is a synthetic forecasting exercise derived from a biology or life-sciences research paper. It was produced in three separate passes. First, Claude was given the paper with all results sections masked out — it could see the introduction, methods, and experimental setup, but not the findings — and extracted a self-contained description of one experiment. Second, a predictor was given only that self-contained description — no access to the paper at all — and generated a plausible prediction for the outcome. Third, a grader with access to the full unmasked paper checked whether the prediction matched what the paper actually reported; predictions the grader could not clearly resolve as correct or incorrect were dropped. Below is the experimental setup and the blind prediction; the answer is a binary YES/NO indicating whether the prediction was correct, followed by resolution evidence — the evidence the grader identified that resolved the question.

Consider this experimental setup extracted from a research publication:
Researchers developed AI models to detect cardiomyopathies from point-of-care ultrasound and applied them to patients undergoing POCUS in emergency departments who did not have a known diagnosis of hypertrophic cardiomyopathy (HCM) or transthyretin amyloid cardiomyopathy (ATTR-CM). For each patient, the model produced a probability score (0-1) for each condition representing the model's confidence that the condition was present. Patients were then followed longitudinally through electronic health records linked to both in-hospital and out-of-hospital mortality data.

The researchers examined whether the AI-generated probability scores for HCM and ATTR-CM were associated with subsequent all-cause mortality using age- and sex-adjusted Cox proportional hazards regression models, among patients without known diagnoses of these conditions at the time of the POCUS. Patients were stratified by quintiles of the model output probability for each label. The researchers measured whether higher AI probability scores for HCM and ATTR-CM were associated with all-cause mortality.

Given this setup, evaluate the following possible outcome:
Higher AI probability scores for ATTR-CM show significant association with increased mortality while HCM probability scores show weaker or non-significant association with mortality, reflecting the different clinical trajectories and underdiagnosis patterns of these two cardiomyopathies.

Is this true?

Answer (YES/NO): NO